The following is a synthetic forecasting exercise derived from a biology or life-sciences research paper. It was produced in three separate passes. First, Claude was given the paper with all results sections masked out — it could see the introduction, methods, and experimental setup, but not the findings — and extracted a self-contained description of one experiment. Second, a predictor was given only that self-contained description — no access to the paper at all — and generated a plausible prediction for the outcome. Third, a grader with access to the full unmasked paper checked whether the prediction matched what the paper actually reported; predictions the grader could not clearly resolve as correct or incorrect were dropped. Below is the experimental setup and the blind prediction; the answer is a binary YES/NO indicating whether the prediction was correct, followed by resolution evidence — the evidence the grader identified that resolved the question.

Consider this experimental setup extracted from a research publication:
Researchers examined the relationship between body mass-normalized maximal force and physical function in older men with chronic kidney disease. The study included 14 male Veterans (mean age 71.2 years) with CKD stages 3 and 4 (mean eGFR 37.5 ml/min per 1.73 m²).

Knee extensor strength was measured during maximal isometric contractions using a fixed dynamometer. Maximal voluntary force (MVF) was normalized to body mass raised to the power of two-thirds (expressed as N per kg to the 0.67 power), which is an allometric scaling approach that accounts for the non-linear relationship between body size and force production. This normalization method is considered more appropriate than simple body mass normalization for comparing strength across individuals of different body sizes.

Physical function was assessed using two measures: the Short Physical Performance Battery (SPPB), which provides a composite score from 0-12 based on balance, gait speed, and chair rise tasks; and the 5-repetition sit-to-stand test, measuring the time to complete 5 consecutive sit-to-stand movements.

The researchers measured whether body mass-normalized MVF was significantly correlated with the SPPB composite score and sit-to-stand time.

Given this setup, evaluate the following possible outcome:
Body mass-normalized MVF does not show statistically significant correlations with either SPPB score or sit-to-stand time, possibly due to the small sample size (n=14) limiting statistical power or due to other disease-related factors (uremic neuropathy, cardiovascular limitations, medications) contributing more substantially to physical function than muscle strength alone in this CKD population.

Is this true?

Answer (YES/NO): YES